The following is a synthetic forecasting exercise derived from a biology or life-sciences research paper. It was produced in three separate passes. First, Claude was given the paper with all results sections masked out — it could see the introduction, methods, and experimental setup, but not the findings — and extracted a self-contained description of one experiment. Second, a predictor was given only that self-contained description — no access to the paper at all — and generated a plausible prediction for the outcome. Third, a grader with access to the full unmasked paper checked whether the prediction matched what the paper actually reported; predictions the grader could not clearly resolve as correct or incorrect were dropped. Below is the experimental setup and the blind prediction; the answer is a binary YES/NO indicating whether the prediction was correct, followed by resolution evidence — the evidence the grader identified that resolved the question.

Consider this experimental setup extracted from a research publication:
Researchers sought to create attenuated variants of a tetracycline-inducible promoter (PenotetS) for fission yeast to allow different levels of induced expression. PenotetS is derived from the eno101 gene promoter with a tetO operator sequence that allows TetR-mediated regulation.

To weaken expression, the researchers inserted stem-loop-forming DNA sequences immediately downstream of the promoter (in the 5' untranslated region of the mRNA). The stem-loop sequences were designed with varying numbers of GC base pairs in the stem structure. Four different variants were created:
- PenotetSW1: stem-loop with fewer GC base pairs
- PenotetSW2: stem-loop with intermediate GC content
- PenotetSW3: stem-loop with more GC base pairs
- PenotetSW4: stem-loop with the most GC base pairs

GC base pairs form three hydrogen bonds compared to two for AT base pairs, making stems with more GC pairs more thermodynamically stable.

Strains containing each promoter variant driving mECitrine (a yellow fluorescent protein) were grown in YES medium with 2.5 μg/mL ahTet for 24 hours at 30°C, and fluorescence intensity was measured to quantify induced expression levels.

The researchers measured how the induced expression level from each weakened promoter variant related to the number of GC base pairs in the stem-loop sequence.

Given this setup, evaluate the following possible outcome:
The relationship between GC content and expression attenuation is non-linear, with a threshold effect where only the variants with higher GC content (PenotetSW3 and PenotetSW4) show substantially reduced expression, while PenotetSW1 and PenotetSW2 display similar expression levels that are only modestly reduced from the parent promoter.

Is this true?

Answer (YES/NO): NO